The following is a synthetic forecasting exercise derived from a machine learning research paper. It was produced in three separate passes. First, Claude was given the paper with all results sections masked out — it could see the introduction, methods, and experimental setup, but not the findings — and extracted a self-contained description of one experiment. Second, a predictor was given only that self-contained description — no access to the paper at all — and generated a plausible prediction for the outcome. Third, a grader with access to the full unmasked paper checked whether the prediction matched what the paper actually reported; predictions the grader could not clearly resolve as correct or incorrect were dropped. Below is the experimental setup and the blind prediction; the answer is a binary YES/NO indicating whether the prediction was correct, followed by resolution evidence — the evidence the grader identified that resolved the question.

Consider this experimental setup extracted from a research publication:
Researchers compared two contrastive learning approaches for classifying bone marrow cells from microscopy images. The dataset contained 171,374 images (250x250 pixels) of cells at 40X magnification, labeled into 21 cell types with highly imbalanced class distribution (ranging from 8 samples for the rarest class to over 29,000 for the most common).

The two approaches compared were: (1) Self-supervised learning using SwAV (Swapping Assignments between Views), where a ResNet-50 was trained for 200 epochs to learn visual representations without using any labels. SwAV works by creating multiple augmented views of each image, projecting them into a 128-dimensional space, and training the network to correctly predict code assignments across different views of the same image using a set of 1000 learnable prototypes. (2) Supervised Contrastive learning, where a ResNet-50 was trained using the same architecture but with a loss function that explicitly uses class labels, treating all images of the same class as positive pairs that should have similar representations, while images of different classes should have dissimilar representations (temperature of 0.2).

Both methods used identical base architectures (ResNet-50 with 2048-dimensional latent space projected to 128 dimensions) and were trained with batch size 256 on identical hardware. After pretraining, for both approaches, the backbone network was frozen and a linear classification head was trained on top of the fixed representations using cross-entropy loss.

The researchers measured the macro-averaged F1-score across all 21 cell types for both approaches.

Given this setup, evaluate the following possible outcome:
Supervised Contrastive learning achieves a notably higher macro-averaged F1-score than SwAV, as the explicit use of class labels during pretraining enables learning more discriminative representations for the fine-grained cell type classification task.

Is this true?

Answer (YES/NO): NO